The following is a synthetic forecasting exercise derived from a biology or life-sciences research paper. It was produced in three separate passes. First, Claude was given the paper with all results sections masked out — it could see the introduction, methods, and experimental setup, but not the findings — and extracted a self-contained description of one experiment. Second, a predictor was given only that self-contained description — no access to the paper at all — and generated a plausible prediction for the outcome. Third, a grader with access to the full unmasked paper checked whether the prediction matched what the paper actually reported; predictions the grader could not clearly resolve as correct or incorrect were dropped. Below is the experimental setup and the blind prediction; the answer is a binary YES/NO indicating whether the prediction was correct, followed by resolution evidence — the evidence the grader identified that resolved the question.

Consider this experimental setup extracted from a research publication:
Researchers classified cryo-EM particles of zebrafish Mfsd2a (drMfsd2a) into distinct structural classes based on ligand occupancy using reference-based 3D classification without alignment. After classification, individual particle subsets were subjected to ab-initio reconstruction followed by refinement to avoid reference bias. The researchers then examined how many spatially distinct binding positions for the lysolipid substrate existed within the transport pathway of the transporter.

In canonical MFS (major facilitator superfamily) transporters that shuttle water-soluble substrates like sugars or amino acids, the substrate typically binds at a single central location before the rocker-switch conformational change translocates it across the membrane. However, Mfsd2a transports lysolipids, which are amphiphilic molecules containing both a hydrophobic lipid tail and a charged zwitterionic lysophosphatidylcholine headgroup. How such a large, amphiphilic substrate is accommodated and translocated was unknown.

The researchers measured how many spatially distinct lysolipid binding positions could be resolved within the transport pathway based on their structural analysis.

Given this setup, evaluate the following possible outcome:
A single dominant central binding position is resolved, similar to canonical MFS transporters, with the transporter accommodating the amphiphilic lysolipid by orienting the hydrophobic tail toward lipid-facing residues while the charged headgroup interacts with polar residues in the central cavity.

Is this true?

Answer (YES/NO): NO